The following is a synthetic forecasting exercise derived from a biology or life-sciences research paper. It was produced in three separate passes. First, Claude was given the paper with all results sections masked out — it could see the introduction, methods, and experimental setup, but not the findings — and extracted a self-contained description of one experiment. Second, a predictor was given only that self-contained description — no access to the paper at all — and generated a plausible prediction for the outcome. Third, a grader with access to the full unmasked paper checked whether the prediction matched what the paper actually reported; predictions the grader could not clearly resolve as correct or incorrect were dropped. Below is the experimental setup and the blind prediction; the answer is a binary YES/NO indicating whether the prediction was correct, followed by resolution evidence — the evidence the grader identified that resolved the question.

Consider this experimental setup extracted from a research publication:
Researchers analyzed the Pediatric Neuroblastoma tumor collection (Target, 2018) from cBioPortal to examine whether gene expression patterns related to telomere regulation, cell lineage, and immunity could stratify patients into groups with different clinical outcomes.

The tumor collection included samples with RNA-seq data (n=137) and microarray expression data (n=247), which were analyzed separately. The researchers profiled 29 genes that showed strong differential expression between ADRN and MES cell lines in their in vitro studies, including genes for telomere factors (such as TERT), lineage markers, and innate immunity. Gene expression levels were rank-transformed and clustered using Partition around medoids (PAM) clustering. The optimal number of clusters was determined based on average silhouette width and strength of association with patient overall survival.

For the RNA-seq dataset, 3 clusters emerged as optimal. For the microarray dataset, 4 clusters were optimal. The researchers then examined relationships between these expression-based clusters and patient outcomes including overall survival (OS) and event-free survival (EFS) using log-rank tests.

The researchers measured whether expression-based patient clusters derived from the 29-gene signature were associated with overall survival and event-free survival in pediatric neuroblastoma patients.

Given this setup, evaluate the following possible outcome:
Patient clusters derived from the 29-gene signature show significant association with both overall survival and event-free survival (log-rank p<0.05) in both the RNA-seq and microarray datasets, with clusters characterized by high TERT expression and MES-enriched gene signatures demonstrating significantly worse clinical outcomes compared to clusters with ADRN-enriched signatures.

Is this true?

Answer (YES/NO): NO